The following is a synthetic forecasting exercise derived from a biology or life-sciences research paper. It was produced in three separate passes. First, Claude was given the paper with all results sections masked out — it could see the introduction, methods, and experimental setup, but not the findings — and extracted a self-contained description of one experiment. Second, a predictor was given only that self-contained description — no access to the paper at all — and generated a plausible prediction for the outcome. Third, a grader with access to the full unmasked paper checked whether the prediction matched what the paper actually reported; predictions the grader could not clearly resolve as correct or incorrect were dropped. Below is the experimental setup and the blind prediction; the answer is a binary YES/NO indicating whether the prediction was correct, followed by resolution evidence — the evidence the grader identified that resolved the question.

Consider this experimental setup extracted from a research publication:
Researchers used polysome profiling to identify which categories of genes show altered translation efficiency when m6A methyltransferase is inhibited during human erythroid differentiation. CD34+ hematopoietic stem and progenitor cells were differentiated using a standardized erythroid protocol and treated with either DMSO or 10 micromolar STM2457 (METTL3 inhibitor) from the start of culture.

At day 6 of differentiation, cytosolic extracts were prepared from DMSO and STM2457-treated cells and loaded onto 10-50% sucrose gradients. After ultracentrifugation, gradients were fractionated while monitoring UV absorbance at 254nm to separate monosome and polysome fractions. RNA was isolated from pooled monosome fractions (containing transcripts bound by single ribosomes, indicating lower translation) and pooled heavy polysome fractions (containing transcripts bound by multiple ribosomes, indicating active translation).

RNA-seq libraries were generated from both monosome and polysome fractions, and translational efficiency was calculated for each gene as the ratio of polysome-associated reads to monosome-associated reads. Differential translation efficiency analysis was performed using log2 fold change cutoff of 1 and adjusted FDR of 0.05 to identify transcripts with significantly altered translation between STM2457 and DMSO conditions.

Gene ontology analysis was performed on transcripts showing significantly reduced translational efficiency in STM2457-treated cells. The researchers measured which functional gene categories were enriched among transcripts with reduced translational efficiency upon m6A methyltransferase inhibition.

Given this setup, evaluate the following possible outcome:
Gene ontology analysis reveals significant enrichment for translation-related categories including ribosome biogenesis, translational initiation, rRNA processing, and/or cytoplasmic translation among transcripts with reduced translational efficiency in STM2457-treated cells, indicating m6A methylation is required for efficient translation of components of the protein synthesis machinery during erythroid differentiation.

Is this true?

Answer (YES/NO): YES